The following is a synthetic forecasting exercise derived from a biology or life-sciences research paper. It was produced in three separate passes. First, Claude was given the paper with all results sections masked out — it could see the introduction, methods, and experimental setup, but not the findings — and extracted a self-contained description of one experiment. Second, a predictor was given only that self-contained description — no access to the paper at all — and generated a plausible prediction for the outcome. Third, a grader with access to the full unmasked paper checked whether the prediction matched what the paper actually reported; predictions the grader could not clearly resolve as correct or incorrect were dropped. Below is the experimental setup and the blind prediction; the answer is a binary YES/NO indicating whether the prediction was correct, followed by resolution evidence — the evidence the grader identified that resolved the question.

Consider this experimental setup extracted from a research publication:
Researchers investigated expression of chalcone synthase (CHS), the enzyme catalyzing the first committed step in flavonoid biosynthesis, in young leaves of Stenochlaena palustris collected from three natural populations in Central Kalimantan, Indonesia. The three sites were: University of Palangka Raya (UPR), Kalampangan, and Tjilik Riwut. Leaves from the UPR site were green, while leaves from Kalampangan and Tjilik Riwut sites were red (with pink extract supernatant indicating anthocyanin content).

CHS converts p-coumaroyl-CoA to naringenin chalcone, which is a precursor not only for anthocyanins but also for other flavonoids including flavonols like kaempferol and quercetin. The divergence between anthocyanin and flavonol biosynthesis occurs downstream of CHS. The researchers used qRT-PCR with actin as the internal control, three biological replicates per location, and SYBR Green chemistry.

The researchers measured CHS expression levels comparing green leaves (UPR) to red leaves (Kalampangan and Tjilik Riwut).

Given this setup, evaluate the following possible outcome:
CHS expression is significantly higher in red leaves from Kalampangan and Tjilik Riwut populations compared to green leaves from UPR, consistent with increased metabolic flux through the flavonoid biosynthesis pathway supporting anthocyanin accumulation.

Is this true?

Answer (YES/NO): NO